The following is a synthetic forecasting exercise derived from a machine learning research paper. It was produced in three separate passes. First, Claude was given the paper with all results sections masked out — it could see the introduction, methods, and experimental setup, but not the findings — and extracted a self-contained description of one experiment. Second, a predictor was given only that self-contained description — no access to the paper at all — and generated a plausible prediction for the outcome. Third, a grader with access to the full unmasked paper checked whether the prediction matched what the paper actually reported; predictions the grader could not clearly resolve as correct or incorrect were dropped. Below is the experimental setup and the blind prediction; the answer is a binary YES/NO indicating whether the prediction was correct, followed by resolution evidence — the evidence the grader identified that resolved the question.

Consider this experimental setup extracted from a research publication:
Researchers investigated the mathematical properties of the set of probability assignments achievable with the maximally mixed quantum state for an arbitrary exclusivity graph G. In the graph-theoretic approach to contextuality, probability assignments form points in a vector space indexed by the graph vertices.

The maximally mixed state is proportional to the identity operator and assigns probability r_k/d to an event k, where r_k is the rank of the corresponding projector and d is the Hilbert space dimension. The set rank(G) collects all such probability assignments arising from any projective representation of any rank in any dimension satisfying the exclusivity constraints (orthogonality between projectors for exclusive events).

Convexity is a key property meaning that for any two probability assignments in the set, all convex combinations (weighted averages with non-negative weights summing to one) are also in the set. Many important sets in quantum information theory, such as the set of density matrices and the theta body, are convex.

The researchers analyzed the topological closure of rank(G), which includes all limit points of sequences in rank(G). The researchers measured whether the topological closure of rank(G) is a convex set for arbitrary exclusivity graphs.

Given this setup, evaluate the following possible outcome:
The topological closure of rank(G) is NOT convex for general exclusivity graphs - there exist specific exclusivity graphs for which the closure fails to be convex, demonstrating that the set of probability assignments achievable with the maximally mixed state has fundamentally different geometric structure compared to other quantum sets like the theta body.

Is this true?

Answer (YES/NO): NO